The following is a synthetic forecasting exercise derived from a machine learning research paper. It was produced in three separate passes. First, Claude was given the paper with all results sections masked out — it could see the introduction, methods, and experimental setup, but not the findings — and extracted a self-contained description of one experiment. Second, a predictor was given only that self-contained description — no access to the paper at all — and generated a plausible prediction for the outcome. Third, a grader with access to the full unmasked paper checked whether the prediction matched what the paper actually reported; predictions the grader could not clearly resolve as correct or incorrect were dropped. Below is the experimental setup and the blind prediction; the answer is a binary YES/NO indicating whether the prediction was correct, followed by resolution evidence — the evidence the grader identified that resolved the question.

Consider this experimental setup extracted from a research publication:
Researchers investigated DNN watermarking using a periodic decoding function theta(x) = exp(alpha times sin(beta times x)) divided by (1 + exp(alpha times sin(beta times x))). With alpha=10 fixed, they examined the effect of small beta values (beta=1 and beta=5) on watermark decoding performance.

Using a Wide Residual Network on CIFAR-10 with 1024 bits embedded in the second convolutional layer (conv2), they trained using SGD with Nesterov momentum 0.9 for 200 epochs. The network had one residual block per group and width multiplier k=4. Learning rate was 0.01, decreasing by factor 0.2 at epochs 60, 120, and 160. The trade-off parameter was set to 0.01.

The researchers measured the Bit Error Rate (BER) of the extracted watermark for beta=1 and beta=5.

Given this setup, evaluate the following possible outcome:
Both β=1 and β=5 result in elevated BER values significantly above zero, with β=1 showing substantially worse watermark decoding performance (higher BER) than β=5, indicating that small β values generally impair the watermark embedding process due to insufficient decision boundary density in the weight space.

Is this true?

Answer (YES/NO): YES